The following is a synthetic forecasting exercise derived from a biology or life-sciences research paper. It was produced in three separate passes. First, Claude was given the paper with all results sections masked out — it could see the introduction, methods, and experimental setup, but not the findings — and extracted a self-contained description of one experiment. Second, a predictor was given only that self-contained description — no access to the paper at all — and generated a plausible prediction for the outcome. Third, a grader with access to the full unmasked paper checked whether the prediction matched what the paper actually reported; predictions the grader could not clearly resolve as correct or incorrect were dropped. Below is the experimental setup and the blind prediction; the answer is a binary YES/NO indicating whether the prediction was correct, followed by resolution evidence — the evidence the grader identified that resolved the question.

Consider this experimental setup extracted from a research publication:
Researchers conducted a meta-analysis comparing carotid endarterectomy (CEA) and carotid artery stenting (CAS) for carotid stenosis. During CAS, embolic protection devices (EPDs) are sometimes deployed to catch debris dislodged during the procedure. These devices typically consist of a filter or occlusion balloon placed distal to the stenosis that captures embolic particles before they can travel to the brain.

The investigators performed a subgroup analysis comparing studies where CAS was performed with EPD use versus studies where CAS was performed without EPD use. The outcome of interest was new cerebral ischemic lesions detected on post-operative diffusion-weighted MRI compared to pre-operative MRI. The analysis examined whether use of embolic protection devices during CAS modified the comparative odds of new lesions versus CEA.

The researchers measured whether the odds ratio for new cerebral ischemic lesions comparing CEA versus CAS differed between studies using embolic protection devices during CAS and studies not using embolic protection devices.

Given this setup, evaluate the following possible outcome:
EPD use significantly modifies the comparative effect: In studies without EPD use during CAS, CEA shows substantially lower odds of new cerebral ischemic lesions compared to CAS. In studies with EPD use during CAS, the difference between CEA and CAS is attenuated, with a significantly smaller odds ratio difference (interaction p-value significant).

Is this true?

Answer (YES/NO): NO